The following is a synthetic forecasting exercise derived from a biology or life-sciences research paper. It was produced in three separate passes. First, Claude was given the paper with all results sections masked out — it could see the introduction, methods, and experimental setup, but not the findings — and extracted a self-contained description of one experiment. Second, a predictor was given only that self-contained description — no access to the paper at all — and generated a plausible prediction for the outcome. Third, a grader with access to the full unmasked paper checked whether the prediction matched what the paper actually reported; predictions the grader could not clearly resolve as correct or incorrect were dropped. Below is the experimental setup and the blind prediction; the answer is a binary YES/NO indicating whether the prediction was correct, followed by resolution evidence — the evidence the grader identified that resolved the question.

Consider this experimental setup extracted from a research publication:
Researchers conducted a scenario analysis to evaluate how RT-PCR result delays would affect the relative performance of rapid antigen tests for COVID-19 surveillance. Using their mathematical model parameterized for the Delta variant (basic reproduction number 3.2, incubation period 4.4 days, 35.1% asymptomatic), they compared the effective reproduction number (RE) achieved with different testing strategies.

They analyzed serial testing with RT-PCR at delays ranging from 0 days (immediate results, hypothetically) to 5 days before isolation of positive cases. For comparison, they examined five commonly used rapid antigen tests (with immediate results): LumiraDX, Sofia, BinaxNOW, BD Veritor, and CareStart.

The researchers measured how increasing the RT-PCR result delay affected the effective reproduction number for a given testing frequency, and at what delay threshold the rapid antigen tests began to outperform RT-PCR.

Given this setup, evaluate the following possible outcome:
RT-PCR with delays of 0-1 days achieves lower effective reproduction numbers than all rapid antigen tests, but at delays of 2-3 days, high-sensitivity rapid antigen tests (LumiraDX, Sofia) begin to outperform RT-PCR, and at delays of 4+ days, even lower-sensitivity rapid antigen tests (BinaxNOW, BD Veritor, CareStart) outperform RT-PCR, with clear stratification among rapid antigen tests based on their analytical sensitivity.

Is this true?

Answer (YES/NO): NO